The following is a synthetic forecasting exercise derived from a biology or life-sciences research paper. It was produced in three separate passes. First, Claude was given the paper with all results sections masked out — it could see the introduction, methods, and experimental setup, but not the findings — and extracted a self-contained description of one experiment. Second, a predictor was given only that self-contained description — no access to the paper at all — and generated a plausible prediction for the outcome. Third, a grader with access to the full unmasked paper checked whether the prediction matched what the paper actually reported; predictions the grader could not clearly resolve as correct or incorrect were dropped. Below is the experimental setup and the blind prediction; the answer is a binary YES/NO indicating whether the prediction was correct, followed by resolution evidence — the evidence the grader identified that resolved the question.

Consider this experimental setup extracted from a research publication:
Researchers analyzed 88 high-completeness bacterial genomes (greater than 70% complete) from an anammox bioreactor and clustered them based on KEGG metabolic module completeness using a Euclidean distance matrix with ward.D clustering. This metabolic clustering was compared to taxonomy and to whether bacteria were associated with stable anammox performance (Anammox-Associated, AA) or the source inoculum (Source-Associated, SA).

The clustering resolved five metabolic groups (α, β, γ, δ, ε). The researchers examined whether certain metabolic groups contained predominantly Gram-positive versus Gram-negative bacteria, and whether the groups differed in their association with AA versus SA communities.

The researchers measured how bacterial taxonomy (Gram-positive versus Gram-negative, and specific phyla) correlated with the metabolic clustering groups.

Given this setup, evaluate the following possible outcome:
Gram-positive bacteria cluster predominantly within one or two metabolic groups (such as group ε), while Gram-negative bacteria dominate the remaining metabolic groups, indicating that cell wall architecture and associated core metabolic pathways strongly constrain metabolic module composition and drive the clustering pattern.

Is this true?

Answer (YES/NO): NO